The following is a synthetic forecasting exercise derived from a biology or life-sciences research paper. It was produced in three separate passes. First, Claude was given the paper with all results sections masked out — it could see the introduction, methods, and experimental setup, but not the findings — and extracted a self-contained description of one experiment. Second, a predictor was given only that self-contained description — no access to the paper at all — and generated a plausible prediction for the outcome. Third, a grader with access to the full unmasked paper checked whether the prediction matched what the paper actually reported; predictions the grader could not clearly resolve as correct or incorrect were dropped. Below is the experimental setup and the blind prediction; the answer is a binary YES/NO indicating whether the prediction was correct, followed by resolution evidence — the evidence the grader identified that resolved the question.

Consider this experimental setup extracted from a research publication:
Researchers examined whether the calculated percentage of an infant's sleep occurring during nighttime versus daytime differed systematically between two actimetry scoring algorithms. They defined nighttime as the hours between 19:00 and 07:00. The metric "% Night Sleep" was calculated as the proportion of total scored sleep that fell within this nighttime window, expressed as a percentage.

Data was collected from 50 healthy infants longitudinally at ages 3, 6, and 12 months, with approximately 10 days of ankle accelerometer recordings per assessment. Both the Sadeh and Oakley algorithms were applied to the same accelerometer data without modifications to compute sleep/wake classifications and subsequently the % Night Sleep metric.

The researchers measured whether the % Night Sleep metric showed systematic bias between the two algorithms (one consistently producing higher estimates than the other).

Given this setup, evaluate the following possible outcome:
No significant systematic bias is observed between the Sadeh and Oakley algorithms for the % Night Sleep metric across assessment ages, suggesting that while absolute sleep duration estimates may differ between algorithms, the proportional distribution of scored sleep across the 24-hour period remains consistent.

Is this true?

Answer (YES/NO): NO